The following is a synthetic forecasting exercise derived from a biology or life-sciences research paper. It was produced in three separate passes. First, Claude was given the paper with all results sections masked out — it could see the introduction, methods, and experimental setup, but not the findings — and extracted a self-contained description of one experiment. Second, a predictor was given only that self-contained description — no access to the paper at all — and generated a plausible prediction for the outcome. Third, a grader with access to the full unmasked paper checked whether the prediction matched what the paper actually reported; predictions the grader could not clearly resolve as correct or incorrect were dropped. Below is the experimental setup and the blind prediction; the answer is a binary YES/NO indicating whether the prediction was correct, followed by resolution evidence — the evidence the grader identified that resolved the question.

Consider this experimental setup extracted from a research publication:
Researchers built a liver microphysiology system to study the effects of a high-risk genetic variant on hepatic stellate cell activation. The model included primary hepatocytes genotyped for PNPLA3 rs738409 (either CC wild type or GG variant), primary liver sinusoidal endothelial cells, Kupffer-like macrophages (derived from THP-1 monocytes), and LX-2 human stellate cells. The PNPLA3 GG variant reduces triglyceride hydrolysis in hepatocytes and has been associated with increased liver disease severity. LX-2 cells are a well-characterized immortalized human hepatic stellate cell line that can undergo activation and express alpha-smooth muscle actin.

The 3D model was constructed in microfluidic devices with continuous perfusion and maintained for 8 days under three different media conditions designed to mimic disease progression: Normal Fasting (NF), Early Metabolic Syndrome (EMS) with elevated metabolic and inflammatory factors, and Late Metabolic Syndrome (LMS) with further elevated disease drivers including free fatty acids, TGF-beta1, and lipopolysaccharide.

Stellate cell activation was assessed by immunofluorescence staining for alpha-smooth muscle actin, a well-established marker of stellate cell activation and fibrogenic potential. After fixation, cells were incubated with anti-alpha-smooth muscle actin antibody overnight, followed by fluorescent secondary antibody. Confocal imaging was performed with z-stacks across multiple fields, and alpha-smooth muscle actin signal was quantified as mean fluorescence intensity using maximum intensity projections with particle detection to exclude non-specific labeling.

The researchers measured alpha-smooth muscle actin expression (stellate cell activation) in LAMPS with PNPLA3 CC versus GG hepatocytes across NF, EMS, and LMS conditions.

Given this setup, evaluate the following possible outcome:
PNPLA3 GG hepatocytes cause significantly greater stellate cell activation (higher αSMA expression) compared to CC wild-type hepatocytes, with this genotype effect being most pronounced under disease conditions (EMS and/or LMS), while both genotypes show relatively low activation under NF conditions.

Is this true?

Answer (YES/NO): NO